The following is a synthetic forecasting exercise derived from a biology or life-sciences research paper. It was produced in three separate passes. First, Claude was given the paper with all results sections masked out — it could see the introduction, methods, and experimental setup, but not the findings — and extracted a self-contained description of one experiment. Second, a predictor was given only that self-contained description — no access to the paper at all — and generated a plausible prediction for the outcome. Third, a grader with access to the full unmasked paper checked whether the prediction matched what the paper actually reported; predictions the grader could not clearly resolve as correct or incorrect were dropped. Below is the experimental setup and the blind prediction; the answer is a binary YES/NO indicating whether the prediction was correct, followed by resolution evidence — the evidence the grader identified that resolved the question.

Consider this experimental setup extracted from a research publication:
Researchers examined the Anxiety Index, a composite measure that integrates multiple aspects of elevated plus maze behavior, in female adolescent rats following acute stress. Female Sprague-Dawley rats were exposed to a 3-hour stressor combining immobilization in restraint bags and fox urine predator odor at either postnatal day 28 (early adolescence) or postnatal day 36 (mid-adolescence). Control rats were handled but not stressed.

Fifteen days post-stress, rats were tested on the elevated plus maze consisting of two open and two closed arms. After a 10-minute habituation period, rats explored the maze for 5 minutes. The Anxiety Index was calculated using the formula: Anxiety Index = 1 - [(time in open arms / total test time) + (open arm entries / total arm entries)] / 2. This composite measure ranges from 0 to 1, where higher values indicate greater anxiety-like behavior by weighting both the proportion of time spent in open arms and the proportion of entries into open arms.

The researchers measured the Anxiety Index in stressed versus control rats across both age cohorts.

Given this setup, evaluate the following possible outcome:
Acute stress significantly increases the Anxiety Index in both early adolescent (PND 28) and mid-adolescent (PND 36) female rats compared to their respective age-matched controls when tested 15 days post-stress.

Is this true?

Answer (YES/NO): NO